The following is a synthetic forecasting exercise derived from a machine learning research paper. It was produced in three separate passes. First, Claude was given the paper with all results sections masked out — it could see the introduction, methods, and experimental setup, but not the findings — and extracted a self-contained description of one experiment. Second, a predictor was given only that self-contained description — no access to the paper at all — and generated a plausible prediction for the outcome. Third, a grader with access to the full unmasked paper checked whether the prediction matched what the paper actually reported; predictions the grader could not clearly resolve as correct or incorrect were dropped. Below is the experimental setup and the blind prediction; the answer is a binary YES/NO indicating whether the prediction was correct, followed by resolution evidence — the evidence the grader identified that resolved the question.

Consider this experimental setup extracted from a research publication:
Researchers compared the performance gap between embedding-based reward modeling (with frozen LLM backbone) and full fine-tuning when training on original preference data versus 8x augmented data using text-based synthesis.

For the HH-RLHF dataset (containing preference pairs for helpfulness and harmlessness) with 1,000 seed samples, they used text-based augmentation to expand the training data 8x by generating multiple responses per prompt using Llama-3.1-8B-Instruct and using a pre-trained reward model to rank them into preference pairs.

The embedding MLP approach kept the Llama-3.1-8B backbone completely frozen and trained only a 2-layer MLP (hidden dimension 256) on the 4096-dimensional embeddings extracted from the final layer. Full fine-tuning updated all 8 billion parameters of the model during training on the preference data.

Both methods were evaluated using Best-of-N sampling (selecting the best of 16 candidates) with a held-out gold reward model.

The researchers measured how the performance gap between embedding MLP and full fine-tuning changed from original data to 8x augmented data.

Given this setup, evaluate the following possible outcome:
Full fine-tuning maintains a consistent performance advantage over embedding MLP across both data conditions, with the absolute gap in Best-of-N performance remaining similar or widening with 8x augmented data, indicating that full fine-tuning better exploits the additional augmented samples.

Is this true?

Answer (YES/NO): YES